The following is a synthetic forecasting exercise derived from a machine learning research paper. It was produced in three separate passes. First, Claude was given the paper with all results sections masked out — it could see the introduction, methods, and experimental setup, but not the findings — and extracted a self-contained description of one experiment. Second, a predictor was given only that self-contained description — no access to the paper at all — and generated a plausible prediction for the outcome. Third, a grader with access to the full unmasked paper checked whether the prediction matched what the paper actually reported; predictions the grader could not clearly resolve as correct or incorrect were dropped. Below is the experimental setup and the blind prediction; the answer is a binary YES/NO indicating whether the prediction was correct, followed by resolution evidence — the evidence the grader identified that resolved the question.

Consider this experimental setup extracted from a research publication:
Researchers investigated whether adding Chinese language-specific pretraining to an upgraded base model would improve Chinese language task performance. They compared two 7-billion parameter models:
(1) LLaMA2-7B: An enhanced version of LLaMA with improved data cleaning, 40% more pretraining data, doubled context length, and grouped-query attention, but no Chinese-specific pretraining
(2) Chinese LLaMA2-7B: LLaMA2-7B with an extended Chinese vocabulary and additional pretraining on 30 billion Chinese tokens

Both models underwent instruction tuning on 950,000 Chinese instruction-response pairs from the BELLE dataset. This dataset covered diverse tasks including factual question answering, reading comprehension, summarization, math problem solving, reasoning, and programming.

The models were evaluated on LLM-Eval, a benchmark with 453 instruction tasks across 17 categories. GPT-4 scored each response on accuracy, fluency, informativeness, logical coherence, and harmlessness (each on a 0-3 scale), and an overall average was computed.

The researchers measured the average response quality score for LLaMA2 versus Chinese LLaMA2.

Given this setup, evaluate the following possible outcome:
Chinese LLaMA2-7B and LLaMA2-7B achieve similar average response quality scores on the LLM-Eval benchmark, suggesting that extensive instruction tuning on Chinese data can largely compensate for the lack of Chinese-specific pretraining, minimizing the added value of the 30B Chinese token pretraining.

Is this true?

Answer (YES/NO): YES